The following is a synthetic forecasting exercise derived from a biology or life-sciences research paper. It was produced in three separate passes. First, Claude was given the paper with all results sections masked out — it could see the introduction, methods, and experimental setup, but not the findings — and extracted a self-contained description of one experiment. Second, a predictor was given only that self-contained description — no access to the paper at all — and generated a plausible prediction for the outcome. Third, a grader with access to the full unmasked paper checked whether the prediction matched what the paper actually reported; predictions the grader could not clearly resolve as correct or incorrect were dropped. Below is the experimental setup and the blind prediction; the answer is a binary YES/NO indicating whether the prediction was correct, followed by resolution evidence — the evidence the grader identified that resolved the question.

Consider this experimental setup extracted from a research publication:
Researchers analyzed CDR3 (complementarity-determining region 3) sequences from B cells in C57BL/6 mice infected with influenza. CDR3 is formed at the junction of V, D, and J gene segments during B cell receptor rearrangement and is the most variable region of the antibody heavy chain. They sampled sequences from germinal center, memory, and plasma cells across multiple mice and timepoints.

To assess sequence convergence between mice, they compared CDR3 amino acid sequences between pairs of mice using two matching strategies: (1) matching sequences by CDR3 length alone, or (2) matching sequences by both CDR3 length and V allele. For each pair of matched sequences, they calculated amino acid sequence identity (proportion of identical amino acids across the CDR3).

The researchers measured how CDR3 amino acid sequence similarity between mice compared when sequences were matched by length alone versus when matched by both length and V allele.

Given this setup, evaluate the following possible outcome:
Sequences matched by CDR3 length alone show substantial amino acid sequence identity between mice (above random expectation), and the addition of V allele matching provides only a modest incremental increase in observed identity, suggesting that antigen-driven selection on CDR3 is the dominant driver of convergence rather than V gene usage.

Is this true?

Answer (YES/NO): NO